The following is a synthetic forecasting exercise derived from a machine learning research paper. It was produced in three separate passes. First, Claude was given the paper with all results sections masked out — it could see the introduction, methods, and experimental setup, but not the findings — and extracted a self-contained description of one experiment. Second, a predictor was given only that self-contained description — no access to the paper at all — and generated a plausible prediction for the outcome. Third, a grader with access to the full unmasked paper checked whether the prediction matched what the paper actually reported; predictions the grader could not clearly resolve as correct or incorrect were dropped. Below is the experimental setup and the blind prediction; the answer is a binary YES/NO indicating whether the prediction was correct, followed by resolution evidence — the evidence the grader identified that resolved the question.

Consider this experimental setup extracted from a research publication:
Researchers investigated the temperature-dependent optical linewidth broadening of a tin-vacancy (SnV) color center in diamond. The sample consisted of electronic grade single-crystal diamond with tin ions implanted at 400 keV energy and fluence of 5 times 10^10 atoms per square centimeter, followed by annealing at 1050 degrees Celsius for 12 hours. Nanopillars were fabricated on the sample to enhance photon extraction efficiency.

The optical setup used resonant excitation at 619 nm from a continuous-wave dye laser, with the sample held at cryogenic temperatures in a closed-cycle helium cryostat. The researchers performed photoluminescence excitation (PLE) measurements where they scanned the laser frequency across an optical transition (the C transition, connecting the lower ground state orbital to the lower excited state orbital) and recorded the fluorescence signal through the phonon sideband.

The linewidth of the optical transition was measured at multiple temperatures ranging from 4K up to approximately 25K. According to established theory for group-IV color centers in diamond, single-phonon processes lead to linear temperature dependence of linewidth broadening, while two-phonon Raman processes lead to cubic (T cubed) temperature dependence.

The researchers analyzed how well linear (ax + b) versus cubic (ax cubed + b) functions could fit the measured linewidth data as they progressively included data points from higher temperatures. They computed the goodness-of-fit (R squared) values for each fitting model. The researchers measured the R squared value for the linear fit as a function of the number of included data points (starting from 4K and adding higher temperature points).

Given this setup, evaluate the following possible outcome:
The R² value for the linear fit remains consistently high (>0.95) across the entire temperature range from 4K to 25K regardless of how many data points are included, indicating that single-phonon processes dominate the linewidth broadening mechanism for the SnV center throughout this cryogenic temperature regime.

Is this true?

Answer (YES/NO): NO